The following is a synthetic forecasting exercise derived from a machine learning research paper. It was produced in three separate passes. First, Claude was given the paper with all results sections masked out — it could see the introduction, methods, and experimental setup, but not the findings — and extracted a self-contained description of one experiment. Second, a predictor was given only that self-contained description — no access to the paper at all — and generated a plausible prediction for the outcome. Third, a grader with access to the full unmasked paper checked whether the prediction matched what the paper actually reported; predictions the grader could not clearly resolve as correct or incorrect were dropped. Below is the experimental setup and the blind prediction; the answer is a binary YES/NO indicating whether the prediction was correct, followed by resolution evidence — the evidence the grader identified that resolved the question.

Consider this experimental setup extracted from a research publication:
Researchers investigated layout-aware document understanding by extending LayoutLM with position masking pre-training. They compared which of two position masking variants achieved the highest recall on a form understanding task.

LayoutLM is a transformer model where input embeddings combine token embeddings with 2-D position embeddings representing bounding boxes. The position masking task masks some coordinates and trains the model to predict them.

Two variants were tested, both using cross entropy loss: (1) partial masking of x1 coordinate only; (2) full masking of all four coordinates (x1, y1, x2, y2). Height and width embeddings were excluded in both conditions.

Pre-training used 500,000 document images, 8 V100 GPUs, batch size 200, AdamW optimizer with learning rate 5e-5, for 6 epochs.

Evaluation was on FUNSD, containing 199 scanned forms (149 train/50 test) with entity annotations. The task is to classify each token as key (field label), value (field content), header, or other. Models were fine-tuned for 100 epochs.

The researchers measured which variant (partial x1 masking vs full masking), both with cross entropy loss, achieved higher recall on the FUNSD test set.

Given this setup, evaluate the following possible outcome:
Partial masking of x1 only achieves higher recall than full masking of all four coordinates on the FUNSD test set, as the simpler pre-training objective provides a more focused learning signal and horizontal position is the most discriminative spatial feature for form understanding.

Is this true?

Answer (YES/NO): YES